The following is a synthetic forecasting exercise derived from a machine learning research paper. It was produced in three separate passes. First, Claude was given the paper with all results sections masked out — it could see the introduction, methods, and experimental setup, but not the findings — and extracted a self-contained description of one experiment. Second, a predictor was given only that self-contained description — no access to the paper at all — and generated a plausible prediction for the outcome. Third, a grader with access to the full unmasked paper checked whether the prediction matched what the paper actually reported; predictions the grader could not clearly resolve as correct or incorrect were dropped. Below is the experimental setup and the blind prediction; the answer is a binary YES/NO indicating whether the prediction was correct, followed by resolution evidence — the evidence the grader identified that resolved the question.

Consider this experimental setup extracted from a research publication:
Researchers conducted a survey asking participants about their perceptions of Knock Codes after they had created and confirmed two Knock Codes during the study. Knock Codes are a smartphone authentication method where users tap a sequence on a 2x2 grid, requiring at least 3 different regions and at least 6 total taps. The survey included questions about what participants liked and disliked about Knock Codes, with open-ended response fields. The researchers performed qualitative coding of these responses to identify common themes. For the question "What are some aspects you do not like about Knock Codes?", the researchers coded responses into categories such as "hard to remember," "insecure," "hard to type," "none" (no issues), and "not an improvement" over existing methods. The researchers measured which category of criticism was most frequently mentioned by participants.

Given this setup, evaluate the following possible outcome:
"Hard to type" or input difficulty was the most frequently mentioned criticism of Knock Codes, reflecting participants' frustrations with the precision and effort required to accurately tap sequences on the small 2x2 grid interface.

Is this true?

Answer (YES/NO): NO